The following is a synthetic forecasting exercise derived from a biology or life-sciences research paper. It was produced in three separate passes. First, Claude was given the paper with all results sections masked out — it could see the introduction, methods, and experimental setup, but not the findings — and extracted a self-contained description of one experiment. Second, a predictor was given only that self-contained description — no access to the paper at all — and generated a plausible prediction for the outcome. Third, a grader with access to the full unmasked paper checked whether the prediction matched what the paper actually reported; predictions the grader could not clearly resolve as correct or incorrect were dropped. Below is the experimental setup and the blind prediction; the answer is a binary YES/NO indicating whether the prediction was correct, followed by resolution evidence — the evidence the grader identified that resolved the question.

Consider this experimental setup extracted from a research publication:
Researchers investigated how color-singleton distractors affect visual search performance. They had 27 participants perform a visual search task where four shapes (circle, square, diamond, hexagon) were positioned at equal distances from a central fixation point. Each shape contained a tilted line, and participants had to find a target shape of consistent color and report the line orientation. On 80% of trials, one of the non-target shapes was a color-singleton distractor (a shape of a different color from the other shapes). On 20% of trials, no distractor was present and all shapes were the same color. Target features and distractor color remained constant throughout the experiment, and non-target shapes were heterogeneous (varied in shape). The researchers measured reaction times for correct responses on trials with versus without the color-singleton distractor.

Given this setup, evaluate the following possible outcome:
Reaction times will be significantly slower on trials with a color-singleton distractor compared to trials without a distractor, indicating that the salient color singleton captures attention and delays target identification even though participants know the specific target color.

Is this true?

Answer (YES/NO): NO